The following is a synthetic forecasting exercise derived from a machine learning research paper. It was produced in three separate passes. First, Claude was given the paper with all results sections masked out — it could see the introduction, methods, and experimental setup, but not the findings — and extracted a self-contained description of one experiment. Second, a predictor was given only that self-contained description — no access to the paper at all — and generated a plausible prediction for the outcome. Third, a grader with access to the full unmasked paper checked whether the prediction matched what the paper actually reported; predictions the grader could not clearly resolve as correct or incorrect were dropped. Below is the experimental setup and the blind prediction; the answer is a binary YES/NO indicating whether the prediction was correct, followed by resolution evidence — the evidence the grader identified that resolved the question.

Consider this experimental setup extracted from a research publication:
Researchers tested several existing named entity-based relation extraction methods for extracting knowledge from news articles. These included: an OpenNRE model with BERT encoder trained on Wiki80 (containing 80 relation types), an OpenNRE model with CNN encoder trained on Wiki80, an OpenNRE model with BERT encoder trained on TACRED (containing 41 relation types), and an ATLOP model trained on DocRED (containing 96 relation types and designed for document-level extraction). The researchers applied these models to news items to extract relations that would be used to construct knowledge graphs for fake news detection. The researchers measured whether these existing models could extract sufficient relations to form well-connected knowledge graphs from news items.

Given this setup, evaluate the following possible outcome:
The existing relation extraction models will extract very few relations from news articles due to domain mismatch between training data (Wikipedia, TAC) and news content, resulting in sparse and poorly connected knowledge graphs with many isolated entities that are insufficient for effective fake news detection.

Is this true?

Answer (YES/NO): NO